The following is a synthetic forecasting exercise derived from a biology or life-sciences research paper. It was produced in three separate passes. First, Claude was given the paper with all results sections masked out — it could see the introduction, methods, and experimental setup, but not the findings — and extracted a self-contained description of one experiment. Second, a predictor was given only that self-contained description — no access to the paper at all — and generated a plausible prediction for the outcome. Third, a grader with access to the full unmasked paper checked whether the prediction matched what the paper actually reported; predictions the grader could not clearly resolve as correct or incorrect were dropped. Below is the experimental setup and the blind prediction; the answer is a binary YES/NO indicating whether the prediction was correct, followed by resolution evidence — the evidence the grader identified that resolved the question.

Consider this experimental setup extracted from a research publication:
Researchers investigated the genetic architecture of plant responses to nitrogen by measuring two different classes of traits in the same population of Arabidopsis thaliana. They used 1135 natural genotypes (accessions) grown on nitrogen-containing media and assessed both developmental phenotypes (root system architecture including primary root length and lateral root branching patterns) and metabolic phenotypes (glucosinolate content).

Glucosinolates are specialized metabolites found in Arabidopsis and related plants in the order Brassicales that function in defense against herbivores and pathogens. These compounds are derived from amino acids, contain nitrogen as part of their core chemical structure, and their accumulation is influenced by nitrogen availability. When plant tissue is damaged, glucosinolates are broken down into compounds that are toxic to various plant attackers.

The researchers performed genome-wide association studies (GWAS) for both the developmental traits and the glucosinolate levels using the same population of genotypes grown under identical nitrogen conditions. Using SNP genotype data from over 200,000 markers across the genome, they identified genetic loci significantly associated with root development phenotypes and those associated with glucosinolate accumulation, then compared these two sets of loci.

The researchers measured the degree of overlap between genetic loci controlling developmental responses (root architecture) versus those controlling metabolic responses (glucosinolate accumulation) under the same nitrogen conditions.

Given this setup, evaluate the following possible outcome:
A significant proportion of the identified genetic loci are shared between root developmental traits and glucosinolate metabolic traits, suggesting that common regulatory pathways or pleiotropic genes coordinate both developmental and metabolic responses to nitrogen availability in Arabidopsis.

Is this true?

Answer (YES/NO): NO